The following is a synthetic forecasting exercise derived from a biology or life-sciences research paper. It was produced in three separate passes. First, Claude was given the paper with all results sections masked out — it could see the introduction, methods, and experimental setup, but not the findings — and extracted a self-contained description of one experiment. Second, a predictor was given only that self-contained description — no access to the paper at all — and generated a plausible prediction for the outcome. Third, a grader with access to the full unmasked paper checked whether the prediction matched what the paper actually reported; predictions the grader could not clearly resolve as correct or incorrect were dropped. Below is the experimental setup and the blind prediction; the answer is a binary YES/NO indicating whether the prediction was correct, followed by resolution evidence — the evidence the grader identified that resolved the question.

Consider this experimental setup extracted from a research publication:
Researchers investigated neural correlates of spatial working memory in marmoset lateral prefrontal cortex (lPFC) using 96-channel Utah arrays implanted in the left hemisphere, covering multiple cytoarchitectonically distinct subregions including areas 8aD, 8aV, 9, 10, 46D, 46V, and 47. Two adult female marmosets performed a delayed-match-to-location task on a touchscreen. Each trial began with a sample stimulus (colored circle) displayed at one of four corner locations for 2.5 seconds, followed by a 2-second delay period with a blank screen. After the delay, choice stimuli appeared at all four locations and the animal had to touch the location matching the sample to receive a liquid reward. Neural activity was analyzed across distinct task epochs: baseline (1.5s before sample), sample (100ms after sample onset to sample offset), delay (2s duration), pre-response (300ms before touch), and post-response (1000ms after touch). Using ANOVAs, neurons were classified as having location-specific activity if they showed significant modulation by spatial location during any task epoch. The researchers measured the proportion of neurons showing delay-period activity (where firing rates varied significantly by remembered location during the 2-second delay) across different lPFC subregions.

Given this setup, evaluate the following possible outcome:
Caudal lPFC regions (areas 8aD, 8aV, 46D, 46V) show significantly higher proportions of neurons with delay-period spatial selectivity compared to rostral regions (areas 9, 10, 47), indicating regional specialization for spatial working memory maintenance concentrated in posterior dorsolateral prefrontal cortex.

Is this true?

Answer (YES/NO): NO